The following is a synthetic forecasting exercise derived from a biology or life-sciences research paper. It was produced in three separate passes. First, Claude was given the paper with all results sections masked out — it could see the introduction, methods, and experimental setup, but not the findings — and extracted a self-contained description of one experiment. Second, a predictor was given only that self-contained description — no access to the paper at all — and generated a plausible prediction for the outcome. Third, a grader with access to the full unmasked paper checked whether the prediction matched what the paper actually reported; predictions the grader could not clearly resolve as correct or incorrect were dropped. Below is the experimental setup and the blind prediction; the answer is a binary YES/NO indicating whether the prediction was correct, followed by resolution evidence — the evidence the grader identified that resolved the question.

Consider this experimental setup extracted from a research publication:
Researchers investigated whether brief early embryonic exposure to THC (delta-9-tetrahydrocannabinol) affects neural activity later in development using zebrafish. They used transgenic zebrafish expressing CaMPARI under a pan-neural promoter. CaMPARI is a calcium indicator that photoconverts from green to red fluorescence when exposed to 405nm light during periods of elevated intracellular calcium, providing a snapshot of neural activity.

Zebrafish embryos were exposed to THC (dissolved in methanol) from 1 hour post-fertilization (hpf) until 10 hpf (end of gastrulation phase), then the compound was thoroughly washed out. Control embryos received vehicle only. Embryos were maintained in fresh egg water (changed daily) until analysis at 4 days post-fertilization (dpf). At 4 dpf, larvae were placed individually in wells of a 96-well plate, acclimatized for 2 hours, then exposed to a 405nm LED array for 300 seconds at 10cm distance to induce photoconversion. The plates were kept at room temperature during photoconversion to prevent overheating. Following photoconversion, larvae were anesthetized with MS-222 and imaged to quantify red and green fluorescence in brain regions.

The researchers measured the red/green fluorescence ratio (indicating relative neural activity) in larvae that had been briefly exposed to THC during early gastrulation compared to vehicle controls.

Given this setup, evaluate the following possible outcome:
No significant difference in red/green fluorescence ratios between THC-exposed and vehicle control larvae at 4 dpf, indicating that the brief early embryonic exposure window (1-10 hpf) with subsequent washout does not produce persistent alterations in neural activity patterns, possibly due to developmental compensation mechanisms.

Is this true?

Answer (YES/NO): NO